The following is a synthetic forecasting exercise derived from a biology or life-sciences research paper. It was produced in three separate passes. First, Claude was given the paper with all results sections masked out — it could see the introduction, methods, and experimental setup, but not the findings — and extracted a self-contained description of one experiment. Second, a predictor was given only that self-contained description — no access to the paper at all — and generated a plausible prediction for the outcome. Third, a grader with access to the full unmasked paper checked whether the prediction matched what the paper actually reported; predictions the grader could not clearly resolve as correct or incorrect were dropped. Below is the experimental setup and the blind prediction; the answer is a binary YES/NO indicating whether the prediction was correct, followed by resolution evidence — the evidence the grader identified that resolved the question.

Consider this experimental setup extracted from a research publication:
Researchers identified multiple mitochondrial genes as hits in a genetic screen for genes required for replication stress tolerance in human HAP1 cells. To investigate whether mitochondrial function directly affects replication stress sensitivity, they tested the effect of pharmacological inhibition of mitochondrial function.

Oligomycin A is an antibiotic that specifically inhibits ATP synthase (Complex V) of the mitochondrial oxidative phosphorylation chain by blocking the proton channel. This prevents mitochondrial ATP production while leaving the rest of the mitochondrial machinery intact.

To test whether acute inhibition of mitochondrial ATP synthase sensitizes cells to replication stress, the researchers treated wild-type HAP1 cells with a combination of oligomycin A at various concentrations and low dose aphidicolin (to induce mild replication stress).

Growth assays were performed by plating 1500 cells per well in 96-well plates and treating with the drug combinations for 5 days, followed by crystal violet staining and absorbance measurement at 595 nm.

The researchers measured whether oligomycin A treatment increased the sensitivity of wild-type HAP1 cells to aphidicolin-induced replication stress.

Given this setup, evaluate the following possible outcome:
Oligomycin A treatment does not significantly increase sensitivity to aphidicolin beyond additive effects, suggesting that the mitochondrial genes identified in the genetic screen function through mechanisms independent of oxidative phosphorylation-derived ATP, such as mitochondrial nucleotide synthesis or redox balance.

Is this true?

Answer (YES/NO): YES